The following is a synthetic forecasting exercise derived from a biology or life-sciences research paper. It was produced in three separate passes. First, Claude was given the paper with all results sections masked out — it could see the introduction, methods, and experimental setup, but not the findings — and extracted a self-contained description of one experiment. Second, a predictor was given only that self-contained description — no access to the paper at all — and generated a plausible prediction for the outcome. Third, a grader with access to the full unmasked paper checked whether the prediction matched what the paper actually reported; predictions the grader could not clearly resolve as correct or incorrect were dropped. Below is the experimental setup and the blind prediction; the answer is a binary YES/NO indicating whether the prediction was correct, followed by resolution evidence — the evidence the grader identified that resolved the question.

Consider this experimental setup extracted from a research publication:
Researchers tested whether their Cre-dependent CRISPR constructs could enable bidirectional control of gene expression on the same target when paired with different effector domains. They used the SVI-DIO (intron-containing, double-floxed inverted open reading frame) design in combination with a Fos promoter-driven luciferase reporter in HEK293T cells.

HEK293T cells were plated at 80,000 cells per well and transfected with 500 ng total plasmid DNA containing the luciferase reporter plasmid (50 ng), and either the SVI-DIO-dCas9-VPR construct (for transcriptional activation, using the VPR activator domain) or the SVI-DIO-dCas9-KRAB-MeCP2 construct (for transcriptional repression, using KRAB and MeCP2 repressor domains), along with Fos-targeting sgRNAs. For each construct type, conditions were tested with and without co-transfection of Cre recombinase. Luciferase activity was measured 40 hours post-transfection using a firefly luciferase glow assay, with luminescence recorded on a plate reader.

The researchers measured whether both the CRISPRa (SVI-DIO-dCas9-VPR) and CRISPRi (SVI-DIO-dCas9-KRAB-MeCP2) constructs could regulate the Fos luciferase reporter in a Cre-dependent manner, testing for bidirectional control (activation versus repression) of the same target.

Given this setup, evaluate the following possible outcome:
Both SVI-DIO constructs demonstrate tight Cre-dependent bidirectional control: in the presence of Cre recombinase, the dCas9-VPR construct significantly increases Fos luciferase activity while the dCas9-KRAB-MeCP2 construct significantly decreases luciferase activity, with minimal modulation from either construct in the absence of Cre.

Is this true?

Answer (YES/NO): YES